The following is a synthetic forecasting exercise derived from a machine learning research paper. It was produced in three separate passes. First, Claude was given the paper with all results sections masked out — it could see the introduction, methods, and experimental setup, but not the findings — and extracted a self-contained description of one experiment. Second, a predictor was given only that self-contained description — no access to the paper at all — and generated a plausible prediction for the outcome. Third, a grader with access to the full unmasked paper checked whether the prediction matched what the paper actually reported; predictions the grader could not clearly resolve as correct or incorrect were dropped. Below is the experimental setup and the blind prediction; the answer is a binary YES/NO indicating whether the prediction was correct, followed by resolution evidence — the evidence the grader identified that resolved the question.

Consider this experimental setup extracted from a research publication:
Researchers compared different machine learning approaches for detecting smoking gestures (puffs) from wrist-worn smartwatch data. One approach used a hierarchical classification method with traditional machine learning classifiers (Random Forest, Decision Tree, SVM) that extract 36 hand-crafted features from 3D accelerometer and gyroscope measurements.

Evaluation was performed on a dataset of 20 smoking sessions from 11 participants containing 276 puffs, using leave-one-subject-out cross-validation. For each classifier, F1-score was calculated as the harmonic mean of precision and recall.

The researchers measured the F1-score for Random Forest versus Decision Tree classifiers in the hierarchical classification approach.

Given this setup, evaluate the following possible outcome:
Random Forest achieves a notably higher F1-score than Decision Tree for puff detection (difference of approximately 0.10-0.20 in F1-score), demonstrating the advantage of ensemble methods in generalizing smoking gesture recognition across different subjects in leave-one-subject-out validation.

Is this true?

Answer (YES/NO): YES